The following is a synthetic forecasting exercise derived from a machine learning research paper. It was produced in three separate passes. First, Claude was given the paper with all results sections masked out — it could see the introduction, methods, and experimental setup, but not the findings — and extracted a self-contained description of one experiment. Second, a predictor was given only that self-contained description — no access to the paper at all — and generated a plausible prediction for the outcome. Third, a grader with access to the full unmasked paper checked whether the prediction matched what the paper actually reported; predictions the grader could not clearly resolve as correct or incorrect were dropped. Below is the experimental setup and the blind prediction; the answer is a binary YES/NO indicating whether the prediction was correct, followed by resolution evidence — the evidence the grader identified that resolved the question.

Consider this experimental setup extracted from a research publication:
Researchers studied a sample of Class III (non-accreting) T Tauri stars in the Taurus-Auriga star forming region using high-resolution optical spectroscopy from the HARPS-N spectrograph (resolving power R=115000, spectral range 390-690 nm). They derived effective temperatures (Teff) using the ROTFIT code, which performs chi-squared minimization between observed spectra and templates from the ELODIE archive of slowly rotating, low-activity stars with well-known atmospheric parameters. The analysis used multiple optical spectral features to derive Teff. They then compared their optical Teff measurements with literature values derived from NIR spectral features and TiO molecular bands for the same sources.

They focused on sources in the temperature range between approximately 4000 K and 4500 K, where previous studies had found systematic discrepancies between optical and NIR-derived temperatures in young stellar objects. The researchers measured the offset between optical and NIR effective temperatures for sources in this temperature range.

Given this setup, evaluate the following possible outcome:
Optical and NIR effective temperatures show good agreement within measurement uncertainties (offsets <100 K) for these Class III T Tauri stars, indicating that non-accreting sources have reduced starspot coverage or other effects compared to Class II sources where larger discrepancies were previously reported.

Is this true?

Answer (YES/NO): NO